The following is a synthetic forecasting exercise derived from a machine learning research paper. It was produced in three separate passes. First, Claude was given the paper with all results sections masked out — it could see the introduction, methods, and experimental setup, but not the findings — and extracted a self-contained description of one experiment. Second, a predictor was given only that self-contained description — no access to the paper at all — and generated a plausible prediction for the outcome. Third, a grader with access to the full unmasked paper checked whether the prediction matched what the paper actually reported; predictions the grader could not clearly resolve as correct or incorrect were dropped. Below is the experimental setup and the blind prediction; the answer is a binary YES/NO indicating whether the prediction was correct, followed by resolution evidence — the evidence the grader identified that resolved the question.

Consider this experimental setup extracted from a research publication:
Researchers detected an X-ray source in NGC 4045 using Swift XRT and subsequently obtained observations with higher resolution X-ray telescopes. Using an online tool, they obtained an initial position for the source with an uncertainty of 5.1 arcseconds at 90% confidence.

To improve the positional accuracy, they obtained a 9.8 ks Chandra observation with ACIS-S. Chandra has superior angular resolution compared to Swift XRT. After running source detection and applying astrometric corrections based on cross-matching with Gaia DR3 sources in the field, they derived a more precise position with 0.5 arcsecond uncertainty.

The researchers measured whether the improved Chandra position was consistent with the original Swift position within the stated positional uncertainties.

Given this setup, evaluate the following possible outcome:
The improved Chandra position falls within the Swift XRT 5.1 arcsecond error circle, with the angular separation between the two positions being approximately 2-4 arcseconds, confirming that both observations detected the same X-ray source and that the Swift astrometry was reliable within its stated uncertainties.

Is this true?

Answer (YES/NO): NO